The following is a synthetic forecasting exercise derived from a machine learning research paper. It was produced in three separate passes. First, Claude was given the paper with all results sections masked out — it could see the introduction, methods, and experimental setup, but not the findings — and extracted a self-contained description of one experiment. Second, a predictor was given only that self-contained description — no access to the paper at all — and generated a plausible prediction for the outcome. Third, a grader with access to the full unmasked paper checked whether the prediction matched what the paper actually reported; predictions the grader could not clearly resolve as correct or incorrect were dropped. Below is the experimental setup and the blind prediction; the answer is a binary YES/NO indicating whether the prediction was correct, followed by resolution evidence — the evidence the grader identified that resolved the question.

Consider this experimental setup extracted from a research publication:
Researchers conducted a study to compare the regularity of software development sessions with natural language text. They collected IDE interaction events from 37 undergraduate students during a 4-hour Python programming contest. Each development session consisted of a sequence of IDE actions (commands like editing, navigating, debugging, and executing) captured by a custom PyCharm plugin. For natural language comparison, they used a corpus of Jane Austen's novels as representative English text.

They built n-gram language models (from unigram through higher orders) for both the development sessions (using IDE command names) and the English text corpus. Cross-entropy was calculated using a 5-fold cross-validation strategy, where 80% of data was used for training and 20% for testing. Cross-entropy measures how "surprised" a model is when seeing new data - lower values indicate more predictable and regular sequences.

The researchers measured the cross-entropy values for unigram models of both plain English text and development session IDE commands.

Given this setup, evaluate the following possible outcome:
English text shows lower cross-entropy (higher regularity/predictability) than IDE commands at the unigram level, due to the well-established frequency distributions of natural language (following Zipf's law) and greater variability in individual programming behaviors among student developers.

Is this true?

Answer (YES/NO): NO